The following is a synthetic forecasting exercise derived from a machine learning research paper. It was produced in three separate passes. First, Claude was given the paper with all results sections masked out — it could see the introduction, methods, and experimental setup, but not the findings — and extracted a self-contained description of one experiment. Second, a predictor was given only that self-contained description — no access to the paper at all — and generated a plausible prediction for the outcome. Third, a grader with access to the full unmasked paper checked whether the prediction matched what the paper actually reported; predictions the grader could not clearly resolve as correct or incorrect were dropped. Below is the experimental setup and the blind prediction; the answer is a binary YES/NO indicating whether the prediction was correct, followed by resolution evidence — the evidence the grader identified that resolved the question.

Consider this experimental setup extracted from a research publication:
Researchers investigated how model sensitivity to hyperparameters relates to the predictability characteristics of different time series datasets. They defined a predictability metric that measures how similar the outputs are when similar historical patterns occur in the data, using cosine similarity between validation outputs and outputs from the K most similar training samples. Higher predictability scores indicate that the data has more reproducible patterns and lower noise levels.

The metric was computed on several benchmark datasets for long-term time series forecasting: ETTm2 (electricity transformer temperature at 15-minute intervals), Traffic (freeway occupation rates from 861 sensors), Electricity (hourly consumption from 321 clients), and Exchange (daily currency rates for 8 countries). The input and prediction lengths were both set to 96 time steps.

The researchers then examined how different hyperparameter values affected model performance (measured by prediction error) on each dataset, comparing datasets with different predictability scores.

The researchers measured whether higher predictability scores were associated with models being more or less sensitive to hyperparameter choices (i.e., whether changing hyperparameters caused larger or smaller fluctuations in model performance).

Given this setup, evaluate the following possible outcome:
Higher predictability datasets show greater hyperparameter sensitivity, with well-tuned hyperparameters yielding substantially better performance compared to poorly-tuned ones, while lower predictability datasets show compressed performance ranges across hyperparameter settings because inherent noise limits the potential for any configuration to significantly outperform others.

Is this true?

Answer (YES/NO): NO